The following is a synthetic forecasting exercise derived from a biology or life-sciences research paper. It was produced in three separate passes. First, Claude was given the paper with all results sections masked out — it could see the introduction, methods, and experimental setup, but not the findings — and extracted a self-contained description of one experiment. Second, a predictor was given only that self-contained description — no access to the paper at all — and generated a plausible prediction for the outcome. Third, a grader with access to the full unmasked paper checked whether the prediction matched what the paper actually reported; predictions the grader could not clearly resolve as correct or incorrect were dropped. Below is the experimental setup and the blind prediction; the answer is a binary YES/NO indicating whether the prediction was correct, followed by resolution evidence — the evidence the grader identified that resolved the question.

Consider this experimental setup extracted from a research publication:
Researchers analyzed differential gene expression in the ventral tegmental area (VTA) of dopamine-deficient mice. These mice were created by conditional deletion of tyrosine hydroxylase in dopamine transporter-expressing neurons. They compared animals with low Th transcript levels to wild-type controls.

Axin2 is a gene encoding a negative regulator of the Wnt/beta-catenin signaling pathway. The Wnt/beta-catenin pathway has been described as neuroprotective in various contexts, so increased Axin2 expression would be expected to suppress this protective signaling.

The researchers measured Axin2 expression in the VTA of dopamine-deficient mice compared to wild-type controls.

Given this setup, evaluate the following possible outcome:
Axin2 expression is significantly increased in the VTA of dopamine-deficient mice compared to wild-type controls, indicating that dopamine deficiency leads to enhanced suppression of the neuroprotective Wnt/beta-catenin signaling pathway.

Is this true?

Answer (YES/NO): YES